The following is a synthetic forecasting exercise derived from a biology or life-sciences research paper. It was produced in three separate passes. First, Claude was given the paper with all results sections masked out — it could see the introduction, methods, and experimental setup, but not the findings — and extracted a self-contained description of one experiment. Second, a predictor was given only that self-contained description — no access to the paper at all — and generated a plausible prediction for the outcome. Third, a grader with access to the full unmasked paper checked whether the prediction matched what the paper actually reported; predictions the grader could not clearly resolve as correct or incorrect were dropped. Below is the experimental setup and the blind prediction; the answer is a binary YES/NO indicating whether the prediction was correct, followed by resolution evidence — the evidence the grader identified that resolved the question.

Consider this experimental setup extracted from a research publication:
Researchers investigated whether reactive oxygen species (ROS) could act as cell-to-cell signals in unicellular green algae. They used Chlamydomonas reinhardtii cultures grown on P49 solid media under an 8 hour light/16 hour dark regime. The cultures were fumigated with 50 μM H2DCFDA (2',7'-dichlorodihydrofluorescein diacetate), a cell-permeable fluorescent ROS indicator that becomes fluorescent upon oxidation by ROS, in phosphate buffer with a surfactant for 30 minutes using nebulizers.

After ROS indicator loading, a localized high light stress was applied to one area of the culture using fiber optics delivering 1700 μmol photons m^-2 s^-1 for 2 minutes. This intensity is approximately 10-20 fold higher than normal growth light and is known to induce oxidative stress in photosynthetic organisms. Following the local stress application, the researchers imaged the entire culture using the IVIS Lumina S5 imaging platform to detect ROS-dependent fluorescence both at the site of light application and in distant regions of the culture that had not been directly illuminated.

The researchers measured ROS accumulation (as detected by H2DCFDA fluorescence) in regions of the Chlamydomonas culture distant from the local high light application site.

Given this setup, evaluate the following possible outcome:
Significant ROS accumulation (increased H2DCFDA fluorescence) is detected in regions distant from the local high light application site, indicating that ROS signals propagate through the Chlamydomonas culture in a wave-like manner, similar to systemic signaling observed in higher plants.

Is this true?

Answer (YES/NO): YES